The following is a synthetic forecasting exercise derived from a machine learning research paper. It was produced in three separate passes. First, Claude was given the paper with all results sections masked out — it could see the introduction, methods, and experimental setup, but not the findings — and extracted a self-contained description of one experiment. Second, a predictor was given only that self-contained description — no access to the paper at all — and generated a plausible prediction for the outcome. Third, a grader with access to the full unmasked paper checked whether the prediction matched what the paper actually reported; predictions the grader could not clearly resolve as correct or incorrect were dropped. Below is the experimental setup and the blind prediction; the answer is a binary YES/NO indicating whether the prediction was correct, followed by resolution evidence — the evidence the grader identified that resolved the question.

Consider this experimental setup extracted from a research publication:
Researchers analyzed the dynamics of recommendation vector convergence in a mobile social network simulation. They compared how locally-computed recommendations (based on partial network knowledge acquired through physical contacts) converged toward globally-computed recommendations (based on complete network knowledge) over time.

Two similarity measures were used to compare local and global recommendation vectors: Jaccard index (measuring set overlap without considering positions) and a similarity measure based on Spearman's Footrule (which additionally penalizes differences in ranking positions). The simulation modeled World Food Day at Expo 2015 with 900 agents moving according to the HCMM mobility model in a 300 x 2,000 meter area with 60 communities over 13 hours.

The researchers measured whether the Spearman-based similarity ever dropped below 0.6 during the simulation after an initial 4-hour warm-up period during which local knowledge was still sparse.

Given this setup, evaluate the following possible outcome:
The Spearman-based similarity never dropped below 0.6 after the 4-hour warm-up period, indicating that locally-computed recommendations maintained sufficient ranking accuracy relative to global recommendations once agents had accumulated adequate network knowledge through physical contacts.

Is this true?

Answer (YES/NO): YES